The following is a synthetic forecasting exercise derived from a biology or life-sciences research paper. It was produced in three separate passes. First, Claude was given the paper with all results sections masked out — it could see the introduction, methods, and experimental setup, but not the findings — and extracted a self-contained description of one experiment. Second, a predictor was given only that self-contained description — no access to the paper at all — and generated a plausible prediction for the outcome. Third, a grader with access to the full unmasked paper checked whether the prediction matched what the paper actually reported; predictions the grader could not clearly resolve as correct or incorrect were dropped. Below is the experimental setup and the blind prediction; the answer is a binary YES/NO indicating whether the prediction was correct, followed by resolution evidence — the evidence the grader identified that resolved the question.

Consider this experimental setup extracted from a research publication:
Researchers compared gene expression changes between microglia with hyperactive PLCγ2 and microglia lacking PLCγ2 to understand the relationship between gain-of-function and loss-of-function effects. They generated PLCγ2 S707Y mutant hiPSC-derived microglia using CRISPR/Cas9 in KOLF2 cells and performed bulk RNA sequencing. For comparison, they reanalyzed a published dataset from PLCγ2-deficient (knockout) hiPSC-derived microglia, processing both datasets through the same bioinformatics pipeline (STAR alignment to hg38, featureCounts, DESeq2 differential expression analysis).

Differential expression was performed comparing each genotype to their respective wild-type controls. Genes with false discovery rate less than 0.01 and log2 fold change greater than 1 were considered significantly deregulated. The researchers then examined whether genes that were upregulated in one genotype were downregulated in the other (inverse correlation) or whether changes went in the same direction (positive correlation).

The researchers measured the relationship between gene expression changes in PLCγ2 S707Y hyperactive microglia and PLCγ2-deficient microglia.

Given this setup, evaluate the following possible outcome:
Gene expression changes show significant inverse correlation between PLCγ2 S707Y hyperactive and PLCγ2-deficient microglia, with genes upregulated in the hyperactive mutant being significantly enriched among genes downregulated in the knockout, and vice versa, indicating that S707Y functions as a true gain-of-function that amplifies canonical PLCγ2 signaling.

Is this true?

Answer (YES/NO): NO